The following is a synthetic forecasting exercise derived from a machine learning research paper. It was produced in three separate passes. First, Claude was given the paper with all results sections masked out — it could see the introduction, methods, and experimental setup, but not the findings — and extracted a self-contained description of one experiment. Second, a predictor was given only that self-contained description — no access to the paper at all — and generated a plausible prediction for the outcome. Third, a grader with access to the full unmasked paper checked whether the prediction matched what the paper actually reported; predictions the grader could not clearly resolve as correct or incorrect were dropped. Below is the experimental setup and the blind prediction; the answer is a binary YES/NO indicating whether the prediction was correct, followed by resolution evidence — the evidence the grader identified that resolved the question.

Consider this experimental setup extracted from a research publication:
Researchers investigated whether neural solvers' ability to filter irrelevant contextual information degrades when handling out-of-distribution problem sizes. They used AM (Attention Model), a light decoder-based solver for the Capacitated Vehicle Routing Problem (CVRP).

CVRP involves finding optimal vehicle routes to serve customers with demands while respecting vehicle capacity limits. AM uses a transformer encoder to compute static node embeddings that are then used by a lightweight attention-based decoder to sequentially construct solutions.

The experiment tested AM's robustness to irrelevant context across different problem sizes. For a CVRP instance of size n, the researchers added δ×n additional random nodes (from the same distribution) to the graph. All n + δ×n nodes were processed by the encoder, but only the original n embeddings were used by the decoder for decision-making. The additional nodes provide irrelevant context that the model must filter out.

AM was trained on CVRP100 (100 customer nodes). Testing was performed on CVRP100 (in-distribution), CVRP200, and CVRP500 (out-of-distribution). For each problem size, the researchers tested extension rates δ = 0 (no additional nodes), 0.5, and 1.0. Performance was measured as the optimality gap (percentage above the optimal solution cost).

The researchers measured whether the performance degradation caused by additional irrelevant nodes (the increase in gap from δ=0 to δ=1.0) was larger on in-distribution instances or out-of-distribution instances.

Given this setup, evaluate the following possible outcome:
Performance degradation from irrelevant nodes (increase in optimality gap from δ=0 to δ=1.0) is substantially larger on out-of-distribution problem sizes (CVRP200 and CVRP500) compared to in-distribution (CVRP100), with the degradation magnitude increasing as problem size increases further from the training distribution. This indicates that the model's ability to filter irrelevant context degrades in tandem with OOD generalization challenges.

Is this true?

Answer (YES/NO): NO